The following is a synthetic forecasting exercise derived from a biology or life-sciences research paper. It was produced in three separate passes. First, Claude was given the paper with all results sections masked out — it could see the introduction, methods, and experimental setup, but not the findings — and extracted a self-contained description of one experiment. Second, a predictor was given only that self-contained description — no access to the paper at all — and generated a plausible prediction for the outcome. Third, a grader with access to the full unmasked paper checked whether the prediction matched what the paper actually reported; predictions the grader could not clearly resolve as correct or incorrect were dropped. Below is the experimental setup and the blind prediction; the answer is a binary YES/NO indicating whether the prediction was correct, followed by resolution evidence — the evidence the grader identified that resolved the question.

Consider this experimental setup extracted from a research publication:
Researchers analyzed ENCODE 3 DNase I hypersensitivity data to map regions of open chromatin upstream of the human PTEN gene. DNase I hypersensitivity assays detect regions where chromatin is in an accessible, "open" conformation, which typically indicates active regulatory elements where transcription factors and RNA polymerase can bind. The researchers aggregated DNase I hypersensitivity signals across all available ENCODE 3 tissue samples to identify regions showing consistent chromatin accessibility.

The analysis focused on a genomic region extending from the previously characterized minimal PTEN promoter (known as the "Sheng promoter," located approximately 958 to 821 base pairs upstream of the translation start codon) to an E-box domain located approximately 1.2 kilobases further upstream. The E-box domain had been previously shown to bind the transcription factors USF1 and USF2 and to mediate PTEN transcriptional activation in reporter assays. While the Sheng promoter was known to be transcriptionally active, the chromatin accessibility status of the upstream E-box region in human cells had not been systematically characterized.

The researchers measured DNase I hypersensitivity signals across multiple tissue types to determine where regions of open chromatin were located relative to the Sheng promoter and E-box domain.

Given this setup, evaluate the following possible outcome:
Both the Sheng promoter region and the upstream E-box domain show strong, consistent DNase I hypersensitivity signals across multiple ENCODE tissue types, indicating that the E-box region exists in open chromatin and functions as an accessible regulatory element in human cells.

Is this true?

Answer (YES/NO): YES